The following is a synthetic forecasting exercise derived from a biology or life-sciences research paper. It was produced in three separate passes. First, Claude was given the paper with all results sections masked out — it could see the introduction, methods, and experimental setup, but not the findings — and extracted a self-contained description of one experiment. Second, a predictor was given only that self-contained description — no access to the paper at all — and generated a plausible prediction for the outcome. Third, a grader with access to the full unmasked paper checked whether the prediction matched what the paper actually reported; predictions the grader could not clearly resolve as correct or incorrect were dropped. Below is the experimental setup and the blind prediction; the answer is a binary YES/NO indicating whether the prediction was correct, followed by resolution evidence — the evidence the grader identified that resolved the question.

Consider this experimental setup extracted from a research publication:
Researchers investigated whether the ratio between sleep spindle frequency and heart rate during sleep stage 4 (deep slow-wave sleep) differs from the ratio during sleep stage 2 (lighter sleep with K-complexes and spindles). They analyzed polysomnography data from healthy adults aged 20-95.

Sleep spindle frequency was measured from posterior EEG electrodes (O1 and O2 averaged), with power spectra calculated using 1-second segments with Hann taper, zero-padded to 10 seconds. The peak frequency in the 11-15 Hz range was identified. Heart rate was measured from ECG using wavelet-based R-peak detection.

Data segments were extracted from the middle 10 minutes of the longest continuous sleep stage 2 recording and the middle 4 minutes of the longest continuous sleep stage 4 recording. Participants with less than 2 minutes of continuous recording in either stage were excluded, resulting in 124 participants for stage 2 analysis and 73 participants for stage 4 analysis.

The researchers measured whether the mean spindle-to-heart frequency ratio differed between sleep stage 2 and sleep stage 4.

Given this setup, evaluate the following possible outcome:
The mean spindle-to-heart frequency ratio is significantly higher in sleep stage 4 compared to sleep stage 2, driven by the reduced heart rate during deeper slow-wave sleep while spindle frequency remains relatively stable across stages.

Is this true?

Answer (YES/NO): NO